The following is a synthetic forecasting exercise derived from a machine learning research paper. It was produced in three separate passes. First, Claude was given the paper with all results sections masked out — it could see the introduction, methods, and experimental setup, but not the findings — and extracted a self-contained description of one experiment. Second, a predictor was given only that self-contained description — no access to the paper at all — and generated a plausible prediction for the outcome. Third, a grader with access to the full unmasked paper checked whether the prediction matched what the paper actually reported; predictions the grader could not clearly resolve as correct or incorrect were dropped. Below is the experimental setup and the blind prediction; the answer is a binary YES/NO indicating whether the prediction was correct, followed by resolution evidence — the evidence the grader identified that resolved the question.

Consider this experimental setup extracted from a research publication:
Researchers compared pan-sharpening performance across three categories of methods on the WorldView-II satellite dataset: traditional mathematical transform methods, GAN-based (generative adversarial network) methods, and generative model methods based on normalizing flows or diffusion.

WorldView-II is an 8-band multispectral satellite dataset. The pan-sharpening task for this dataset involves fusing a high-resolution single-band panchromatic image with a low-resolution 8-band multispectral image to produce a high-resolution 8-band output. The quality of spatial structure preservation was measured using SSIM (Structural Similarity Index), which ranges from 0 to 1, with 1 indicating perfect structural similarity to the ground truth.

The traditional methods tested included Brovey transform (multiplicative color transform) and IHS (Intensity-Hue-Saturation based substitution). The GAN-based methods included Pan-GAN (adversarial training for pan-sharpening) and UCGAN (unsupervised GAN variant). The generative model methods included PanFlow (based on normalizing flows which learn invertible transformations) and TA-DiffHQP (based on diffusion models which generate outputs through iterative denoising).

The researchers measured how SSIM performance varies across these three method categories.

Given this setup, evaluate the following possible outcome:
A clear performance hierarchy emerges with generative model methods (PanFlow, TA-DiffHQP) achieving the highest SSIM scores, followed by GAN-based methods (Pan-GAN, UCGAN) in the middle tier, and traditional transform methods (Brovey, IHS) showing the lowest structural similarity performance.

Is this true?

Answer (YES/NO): YES